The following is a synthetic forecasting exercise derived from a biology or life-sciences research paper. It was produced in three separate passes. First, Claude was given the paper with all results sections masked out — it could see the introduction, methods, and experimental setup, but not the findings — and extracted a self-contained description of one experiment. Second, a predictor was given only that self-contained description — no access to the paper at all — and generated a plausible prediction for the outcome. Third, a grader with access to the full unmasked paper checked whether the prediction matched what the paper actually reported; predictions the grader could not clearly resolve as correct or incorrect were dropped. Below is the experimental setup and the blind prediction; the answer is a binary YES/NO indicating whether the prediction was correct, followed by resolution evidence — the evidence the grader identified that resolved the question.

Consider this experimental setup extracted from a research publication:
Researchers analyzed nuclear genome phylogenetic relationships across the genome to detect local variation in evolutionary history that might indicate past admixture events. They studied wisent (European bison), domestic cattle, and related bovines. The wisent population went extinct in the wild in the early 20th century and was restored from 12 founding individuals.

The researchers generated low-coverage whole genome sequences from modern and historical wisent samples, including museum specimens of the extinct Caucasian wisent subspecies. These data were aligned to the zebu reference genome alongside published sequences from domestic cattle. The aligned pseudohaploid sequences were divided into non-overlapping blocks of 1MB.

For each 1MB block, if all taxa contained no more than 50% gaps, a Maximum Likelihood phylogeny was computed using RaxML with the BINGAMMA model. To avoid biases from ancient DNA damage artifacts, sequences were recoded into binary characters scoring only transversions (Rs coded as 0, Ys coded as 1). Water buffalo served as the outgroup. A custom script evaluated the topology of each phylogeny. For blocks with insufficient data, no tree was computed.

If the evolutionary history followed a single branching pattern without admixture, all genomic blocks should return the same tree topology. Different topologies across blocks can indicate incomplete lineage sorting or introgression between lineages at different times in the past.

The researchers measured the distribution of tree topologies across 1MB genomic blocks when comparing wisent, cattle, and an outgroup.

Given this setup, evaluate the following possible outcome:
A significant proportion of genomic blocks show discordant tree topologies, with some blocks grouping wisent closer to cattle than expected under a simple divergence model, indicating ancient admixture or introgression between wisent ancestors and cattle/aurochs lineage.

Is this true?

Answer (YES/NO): NO